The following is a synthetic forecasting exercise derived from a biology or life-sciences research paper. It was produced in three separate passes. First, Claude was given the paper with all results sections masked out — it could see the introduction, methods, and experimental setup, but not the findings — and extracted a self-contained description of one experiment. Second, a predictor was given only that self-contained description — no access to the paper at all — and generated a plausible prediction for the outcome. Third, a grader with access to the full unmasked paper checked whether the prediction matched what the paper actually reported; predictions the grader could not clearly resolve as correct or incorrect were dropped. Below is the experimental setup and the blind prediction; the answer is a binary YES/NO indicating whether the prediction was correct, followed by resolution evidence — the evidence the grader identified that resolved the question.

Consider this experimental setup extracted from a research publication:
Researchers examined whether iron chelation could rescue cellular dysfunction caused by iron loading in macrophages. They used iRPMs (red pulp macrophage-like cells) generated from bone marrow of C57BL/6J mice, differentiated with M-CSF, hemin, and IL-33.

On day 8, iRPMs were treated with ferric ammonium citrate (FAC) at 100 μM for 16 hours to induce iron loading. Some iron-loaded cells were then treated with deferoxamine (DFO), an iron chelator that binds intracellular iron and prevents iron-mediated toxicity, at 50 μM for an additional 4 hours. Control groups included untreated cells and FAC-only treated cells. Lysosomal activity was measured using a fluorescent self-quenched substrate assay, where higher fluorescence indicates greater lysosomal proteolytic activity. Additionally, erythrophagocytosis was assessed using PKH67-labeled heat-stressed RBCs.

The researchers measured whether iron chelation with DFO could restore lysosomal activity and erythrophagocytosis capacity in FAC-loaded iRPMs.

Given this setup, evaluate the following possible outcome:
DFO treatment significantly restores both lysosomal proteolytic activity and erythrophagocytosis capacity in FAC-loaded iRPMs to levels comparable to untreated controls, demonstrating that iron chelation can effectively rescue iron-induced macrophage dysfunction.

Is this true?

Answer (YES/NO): NO